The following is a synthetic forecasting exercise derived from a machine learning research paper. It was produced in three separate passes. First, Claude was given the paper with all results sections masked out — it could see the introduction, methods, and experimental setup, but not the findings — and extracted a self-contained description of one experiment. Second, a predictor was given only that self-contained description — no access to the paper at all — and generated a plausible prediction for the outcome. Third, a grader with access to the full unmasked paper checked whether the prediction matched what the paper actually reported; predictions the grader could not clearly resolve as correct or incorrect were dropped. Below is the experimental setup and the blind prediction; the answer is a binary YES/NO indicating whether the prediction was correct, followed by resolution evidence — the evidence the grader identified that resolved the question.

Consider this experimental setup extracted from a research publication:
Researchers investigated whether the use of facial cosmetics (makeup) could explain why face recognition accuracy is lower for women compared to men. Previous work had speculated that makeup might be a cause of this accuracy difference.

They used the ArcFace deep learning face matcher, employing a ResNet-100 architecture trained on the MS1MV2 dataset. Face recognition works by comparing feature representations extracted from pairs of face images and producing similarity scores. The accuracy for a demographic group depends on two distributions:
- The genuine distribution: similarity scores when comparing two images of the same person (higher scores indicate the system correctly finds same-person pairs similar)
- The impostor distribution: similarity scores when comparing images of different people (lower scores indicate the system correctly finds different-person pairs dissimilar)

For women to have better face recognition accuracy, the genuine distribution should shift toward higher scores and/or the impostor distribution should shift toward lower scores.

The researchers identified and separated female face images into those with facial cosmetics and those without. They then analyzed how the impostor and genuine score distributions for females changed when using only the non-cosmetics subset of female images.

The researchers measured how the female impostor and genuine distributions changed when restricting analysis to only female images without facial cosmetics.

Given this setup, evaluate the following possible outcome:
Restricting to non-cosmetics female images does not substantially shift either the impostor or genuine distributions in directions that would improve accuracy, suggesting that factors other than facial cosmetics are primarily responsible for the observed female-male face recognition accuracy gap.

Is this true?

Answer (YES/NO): NO